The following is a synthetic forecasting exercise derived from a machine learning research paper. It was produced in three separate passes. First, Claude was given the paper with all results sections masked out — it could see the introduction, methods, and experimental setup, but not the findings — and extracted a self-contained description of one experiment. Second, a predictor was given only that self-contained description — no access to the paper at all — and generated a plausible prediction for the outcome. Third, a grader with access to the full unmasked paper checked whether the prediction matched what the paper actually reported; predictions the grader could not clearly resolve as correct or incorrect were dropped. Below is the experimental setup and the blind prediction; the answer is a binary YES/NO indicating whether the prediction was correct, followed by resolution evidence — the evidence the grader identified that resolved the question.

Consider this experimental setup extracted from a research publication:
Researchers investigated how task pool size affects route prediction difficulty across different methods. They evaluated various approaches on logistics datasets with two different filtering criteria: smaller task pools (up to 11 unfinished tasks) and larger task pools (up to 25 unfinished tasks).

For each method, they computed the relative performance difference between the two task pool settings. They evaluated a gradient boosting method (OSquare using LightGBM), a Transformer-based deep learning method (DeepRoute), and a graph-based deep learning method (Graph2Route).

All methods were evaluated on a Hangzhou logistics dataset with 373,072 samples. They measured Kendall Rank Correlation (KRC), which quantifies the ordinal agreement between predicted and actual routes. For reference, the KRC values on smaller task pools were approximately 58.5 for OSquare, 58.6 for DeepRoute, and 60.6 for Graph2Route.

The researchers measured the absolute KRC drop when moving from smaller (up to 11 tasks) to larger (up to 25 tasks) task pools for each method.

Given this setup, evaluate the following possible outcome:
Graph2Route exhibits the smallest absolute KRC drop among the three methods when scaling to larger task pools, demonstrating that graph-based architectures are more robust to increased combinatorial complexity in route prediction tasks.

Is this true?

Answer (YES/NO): YES